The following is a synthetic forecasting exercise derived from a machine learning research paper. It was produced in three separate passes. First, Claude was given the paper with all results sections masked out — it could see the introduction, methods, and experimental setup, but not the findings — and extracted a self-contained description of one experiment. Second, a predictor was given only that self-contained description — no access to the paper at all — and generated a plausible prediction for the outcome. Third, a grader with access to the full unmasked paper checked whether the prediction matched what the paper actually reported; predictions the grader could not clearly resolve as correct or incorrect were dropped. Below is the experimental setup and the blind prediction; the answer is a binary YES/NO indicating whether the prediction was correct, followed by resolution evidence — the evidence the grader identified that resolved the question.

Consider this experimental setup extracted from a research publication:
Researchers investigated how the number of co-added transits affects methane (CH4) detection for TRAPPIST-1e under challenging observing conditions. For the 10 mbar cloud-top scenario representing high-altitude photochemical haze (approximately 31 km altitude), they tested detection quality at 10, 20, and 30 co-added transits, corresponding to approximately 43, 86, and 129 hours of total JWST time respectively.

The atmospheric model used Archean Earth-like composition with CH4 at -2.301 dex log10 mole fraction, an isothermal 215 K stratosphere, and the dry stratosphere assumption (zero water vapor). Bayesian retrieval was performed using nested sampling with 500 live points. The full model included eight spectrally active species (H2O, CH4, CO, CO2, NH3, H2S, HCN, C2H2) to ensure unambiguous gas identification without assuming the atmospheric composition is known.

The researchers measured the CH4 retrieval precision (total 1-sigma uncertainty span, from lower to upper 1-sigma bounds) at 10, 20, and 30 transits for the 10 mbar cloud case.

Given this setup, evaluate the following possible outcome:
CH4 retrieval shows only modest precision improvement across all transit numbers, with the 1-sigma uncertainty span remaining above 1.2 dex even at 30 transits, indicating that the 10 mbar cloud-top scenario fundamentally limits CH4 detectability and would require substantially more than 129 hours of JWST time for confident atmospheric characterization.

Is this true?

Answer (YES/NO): YES